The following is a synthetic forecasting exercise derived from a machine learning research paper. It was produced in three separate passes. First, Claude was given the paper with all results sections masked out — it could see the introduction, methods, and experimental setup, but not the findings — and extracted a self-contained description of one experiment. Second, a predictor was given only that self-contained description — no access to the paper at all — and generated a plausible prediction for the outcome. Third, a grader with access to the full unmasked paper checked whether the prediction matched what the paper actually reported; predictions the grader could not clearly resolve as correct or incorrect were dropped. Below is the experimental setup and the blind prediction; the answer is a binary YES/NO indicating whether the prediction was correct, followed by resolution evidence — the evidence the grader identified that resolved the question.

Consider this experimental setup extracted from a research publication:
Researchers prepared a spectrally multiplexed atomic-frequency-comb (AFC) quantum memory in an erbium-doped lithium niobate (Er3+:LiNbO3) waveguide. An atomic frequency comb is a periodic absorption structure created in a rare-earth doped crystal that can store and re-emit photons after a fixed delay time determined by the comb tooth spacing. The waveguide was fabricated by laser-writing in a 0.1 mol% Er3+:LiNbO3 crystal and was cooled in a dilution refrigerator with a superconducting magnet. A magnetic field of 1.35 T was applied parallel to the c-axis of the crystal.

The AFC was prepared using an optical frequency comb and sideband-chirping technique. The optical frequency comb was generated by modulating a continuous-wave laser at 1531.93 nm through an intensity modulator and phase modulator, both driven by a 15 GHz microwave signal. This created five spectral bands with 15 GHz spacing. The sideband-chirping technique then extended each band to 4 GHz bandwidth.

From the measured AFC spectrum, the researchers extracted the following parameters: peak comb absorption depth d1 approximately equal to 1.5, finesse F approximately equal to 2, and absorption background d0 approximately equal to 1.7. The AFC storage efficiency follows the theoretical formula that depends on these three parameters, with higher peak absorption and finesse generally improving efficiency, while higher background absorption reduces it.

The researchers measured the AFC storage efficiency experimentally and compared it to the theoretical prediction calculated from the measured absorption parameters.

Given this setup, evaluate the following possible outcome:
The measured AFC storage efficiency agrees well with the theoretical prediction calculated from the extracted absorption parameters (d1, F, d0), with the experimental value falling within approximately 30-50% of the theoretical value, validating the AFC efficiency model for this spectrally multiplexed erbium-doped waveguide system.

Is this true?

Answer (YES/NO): YES